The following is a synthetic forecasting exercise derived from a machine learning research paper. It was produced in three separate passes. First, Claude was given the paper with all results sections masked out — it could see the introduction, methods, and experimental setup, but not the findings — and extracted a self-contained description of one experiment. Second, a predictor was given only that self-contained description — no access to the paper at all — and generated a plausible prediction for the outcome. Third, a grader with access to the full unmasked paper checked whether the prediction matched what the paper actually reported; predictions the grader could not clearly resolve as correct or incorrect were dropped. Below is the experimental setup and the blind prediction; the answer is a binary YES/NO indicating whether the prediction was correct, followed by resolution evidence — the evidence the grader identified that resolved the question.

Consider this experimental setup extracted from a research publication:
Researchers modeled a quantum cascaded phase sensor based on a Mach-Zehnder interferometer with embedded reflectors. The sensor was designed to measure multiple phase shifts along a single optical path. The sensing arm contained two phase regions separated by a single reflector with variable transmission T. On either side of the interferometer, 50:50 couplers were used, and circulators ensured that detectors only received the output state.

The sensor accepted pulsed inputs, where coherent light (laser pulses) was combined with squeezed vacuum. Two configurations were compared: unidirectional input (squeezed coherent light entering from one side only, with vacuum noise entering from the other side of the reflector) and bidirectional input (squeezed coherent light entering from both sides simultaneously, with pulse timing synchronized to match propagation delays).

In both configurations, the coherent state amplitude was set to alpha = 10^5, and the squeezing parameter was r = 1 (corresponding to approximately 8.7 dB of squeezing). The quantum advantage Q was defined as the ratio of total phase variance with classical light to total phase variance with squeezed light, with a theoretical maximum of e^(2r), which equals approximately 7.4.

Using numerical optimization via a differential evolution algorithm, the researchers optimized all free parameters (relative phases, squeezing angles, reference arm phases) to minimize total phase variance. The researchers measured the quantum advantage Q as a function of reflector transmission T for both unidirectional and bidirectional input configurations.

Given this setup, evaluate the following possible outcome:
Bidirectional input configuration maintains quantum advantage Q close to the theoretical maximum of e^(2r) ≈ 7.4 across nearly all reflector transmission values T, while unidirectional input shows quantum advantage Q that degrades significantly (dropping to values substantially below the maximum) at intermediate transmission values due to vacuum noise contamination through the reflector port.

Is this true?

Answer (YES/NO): YES